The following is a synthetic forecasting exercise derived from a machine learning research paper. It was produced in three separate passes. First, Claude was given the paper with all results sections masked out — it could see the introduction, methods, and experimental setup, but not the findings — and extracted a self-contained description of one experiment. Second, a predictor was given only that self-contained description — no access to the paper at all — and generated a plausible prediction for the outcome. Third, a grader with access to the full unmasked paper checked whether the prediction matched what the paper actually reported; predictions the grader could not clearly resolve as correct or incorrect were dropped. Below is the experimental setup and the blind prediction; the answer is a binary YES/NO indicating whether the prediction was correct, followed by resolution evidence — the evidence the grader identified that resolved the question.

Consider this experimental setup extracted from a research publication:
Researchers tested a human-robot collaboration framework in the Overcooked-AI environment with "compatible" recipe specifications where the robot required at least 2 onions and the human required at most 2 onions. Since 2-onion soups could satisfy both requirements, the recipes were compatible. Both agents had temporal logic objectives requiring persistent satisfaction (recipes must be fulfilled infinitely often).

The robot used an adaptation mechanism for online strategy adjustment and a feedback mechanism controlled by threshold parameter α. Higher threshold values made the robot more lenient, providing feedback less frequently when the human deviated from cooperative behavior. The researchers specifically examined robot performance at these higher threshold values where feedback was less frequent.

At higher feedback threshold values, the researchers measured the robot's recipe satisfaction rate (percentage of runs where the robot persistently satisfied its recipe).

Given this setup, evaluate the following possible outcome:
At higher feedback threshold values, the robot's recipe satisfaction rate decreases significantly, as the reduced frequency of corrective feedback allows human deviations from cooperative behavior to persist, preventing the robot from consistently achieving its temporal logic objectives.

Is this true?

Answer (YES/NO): NO